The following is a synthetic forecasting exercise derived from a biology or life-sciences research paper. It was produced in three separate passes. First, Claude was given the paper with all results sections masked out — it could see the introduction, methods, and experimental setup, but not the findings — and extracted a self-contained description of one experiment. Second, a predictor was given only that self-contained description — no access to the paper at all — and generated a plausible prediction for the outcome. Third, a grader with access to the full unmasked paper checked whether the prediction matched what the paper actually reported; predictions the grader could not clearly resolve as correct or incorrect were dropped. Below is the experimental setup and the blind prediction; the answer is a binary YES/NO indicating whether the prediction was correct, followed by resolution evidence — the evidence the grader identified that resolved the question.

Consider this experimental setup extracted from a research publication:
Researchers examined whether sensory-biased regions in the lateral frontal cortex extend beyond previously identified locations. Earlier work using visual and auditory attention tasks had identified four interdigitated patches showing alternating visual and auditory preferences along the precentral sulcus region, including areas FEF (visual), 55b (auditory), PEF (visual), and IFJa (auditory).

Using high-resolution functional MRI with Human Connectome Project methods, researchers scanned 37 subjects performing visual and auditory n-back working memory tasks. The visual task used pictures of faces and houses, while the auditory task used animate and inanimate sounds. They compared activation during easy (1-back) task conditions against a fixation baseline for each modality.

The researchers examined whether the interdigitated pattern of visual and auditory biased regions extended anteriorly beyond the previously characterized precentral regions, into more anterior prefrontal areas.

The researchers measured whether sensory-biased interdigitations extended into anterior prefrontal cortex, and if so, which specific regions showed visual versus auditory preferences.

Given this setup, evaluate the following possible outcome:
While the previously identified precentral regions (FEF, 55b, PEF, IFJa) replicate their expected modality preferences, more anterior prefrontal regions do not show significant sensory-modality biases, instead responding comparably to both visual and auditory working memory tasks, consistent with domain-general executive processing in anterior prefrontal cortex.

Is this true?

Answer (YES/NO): NO